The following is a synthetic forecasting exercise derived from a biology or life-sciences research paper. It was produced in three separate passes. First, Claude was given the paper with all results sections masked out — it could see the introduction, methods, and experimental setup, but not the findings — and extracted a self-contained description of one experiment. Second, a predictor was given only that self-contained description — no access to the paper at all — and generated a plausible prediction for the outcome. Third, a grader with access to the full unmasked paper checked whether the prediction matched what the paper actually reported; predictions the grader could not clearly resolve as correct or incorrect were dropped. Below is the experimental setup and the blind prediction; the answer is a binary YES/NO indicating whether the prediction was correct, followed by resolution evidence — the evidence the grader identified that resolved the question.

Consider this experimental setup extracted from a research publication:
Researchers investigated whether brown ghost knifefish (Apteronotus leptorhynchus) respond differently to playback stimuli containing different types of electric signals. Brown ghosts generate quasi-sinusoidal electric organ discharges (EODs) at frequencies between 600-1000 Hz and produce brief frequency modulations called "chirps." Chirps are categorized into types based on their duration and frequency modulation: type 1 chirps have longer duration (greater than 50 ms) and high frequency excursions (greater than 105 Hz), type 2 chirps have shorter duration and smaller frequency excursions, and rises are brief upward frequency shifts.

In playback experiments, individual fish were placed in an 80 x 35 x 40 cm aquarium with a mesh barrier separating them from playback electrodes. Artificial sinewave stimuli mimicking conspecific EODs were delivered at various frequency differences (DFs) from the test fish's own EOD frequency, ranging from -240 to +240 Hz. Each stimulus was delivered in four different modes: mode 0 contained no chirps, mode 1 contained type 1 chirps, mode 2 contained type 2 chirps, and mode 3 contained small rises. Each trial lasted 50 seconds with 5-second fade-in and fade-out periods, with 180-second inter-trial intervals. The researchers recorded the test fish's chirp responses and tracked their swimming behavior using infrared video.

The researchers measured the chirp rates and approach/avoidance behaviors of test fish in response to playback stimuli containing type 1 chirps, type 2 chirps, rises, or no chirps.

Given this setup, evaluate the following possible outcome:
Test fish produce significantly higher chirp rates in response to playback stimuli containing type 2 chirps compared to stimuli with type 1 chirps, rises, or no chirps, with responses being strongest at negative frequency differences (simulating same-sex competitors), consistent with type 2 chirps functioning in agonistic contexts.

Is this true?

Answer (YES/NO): NO